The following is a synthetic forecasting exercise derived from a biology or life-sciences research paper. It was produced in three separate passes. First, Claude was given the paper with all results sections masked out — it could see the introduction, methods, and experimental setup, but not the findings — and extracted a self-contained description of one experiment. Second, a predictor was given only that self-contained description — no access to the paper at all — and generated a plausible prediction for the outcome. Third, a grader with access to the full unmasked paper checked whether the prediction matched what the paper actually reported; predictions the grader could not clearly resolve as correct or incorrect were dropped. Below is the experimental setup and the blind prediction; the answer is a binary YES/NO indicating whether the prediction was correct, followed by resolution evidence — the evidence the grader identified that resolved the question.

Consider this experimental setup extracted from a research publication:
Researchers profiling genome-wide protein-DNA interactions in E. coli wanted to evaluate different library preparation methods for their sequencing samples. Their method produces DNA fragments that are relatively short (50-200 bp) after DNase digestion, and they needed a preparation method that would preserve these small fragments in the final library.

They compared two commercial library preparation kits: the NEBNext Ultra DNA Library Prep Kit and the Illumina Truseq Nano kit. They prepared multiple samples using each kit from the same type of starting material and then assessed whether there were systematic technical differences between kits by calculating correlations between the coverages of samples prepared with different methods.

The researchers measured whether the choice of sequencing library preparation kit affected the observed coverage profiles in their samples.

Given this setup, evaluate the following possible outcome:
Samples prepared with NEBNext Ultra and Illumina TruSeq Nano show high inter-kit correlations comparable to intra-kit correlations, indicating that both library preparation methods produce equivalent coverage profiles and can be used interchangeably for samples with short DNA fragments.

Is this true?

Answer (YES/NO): YES